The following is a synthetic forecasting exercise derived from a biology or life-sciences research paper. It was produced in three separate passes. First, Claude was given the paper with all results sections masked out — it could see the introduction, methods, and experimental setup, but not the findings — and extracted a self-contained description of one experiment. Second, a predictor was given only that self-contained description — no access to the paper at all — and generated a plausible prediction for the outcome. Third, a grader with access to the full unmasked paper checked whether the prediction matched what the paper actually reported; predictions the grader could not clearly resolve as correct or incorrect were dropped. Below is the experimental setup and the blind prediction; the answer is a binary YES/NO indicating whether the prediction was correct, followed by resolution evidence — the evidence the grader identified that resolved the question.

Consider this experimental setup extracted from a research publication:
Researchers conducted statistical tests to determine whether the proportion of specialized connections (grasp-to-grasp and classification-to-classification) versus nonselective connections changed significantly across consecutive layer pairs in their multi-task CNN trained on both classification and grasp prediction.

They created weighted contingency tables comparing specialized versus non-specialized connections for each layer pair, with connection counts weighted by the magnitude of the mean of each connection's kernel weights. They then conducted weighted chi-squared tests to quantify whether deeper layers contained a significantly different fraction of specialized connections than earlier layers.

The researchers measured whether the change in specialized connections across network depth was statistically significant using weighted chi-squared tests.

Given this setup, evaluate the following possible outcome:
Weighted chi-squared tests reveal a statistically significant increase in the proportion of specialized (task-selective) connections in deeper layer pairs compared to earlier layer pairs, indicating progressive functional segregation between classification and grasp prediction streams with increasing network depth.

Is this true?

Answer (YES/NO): YES